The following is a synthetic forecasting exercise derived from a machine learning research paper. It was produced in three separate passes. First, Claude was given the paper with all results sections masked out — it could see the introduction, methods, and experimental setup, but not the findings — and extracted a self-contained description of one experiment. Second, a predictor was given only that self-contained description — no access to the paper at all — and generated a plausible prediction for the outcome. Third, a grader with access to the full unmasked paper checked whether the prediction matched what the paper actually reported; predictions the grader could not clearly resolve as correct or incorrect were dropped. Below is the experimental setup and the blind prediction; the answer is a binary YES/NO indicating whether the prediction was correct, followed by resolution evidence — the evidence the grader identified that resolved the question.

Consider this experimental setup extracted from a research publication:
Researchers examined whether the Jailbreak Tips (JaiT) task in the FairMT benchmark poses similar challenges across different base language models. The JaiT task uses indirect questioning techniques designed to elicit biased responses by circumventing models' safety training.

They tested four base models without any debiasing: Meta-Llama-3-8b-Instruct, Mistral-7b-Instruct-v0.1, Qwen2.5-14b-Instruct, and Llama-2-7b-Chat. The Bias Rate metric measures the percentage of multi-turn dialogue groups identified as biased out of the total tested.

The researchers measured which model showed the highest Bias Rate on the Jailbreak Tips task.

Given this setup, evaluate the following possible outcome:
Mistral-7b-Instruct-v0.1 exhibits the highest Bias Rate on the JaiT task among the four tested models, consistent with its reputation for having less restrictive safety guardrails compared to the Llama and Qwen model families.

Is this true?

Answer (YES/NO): NO